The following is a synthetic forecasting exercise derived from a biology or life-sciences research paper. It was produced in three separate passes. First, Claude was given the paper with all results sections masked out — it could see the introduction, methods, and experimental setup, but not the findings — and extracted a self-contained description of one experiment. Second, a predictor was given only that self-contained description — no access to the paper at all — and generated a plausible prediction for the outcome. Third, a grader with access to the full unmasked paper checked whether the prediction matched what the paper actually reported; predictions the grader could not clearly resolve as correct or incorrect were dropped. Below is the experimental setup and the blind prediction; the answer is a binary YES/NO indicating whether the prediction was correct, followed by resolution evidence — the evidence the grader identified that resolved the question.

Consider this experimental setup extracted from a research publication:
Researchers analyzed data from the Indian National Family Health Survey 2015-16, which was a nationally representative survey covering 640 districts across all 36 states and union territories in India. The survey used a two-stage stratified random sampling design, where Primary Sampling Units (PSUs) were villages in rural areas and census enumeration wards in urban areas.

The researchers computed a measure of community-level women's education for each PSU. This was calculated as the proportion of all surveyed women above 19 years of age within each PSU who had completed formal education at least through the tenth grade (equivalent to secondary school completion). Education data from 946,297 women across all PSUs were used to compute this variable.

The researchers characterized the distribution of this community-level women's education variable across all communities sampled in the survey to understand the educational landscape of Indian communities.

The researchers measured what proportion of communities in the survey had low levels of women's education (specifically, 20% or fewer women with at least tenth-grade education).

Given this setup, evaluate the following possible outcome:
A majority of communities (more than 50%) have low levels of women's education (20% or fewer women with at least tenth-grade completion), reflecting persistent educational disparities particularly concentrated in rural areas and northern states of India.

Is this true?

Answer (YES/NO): YES